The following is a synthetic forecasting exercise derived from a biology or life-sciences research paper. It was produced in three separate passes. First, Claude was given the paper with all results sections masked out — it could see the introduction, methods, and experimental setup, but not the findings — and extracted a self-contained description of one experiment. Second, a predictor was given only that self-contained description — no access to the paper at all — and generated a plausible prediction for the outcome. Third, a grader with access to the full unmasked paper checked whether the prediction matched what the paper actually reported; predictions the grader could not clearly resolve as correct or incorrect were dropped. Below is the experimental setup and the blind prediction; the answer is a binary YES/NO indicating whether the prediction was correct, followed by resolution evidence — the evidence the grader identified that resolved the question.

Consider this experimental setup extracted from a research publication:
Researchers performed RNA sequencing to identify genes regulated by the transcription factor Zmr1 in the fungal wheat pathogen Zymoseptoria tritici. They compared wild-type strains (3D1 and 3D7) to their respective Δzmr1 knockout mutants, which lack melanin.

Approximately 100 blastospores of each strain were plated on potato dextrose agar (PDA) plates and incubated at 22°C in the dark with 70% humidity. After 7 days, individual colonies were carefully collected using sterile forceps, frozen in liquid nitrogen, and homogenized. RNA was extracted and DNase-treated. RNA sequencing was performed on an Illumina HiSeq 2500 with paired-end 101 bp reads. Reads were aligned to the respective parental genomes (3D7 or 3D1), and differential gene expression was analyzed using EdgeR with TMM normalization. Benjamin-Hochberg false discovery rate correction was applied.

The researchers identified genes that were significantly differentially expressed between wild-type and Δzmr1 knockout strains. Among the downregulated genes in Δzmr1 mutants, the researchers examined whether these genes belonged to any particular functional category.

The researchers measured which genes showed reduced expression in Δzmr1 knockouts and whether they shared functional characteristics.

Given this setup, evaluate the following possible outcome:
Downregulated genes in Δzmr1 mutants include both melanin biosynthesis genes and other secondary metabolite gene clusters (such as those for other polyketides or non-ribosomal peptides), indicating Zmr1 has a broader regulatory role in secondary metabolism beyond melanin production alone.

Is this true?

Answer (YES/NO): NO